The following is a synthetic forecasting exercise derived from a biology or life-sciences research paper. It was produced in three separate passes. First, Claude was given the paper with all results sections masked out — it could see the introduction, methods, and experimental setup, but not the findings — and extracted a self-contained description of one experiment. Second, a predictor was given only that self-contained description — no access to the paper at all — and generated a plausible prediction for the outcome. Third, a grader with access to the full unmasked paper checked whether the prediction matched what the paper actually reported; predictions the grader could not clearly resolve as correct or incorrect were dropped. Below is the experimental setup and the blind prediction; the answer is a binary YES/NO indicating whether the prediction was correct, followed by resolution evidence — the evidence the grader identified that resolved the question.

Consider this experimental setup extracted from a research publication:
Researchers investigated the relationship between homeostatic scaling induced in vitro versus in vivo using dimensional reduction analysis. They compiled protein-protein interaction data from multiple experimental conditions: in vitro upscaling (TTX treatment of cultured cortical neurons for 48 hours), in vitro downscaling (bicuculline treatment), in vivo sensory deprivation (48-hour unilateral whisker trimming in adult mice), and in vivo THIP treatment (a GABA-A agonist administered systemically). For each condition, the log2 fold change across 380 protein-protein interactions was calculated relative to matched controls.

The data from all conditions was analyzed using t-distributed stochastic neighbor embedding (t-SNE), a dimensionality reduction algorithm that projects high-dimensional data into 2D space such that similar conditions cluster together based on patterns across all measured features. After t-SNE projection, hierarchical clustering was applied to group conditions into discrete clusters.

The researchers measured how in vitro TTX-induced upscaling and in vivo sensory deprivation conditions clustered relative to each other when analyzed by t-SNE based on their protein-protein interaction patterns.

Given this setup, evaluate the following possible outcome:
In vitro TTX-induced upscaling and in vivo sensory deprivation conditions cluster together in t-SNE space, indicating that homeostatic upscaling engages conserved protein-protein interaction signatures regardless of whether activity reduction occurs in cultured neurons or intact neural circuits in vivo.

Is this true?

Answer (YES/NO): NO